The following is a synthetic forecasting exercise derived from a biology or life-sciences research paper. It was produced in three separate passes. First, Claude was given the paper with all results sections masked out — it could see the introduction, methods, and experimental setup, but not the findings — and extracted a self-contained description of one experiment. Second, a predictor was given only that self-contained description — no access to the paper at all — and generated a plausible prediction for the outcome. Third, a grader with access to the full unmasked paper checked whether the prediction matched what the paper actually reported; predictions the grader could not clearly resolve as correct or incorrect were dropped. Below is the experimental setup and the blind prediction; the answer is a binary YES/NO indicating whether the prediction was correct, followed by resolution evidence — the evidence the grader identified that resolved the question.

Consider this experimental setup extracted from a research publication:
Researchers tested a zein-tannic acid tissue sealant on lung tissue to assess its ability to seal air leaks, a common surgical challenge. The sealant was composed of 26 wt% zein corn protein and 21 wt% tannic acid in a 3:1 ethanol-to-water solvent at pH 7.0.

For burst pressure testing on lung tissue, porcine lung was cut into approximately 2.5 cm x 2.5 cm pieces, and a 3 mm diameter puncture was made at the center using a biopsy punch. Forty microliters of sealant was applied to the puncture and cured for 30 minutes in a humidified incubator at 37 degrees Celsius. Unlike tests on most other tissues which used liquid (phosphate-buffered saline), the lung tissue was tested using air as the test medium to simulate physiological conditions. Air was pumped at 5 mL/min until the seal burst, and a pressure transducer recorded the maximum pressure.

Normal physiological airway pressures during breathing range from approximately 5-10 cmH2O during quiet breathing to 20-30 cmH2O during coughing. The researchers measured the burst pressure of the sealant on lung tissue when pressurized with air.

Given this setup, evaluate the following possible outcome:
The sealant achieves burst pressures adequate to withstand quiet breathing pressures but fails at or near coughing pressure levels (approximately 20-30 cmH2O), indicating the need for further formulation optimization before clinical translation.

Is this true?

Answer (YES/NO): YES